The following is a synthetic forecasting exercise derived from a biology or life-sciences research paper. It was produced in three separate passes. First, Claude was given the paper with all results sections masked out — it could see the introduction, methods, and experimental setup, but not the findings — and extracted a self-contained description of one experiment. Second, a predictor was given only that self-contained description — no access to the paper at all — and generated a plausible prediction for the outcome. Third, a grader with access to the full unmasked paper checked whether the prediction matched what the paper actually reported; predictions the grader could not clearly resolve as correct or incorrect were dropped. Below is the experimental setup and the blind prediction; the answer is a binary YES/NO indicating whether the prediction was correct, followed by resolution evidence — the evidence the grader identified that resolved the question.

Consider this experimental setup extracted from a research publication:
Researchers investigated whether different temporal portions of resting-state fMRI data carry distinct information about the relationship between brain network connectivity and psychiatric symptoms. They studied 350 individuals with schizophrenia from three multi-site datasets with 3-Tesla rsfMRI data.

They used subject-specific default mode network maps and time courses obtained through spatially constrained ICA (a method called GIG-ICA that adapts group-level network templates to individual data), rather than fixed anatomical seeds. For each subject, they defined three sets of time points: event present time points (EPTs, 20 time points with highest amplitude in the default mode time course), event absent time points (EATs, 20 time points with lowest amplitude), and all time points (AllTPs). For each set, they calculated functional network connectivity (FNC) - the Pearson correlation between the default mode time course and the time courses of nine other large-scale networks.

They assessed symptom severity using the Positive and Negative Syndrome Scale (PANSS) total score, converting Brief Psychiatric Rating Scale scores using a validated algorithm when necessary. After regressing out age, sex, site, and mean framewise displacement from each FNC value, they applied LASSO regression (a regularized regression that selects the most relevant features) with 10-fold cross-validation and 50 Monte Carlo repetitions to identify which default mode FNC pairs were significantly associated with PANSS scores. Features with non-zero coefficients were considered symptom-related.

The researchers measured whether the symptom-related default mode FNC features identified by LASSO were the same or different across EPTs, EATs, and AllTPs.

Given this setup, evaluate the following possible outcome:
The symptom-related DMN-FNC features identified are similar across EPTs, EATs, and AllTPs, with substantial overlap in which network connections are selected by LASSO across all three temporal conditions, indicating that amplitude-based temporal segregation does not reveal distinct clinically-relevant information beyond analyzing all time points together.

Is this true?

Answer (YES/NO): NO